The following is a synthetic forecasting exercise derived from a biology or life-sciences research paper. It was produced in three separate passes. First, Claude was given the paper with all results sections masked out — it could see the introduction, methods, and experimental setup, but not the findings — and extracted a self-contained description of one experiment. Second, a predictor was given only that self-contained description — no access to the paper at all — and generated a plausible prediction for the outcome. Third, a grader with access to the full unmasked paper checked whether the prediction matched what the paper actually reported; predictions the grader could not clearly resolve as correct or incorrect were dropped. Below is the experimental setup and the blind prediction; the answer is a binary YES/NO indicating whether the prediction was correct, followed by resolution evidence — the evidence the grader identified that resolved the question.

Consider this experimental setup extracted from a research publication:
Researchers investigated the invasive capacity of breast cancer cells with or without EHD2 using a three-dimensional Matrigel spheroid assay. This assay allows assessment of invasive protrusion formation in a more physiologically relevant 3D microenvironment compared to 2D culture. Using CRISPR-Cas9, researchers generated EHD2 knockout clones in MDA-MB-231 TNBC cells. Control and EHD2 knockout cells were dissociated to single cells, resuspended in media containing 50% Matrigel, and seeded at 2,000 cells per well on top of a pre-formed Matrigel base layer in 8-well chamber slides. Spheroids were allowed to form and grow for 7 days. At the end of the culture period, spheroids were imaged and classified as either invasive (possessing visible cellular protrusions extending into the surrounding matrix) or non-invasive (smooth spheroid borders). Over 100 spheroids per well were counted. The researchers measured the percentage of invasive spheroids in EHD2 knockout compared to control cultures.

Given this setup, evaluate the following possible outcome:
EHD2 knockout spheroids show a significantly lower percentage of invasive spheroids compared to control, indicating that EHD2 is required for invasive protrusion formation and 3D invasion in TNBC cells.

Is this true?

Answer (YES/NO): YES